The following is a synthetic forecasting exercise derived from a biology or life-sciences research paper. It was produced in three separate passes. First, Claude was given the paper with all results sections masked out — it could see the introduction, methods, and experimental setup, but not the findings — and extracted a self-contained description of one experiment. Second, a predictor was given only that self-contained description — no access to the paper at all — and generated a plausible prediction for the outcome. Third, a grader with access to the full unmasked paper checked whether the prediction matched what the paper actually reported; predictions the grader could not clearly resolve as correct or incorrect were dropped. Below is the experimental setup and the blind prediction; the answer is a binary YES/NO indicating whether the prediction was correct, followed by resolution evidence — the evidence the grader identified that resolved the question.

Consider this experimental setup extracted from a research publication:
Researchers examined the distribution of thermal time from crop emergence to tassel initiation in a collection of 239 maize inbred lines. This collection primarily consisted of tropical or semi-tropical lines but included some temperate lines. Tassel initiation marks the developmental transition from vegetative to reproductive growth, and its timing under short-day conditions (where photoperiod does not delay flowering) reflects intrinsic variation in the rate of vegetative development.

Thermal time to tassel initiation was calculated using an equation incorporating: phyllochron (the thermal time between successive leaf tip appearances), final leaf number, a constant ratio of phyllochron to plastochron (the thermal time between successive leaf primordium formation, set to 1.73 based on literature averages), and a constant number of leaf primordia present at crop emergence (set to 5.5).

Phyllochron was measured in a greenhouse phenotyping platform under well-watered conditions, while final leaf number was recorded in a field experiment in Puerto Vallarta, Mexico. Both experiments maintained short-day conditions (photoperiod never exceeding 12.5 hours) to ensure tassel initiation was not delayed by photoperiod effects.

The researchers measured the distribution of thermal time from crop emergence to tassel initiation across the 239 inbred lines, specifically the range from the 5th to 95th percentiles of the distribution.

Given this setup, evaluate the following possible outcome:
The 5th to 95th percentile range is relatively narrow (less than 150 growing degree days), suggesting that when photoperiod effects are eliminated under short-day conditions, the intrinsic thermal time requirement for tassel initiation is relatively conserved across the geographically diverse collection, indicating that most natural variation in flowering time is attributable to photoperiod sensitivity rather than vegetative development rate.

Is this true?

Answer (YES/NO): NO